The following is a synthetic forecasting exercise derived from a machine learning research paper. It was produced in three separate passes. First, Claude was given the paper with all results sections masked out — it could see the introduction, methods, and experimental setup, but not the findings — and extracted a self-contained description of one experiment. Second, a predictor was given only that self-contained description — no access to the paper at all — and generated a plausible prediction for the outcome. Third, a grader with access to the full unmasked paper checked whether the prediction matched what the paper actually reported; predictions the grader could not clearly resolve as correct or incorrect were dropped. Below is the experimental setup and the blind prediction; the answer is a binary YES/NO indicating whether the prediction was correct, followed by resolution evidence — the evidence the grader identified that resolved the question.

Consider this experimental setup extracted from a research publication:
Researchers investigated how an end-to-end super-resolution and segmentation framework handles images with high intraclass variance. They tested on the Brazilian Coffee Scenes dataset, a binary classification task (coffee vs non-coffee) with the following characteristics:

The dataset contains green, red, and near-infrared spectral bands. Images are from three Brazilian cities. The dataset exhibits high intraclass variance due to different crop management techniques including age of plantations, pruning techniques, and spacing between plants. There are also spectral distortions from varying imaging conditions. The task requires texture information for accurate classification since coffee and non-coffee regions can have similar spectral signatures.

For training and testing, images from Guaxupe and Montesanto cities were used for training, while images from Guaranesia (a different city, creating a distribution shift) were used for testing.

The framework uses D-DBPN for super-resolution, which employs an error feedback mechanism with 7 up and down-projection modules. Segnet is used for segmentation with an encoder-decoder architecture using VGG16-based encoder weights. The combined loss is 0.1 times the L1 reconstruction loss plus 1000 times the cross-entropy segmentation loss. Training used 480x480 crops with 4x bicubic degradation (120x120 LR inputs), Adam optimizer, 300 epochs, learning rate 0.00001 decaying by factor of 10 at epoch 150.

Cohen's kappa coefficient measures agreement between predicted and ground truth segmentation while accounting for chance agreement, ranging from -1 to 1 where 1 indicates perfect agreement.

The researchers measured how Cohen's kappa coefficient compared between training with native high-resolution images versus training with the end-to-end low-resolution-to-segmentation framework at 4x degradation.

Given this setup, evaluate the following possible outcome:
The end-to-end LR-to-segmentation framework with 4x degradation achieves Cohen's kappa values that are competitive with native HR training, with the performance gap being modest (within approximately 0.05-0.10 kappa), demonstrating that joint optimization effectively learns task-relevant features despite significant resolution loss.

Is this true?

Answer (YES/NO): NO